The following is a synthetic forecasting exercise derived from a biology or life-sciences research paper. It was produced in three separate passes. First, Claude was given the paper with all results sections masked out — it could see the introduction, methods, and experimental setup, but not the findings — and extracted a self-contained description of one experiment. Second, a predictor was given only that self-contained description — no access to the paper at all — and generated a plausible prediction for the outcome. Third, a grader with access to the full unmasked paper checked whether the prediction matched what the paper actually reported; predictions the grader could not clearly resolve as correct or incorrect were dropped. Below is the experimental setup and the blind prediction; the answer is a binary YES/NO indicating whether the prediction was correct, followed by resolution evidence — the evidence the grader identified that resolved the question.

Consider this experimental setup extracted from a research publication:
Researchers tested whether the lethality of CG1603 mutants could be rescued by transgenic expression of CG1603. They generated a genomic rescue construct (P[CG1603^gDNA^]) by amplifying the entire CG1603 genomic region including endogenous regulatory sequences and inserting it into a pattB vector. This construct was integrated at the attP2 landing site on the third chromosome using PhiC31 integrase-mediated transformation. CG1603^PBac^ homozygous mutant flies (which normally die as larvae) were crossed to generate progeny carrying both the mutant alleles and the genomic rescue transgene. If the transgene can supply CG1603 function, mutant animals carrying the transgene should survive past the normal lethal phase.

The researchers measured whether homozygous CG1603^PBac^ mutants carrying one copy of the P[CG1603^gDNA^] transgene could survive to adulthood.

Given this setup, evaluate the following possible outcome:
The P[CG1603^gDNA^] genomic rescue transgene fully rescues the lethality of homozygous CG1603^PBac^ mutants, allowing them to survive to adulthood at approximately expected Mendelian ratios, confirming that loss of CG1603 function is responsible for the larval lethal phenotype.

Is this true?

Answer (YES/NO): YES